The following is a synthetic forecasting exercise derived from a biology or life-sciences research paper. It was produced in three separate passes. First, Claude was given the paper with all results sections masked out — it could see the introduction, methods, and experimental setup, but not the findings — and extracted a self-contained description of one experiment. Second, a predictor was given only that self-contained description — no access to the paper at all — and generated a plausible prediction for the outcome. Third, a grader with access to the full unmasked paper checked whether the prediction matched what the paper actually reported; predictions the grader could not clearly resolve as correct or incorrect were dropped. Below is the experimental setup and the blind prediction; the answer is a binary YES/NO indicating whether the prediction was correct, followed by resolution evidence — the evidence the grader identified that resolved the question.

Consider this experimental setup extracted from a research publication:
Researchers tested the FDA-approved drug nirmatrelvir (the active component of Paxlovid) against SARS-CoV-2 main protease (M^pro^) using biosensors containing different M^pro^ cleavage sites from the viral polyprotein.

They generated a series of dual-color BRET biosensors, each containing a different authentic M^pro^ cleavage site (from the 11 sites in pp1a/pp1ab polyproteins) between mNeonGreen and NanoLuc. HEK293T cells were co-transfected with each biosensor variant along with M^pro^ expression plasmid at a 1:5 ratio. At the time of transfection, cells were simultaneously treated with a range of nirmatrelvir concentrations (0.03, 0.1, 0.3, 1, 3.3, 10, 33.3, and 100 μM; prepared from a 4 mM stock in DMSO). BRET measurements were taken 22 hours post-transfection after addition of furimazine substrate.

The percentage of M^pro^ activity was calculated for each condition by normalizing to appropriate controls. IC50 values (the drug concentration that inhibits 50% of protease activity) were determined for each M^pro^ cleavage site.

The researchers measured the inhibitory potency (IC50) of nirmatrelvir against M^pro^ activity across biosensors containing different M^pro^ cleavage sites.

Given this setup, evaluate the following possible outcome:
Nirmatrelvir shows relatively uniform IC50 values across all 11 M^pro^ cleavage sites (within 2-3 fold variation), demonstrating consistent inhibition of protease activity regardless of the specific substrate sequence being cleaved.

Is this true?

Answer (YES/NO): NO